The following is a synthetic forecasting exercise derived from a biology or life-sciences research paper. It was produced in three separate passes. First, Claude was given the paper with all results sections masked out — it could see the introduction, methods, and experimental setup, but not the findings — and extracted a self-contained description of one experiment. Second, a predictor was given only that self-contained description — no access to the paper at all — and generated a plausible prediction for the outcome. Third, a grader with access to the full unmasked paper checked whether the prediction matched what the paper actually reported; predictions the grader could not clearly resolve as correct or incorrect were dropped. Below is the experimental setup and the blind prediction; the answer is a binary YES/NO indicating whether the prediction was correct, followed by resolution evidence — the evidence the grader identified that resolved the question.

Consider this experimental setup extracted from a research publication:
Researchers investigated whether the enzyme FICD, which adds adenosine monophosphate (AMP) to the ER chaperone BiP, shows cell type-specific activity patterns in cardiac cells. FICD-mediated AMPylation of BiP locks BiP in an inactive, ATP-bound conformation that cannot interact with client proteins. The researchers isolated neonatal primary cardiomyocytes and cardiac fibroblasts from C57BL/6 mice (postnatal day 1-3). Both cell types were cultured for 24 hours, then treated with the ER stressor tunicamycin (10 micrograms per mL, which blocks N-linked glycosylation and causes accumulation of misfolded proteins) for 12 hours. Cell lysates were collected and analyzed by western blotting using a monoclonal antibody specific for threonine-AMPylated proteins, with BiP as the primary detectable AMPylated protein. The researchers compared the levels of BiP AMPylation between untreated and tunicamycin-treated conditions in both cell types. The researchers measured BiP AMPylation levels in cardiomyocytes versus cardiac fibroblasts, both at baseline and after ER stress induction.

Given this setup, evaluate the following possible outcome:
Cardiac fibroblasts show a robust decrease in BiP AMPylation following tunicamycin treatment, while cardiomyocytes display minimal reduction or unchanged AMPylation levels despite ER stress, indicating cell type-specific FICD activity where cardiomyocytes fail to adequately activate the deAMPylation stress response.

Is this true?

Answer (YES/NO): NO